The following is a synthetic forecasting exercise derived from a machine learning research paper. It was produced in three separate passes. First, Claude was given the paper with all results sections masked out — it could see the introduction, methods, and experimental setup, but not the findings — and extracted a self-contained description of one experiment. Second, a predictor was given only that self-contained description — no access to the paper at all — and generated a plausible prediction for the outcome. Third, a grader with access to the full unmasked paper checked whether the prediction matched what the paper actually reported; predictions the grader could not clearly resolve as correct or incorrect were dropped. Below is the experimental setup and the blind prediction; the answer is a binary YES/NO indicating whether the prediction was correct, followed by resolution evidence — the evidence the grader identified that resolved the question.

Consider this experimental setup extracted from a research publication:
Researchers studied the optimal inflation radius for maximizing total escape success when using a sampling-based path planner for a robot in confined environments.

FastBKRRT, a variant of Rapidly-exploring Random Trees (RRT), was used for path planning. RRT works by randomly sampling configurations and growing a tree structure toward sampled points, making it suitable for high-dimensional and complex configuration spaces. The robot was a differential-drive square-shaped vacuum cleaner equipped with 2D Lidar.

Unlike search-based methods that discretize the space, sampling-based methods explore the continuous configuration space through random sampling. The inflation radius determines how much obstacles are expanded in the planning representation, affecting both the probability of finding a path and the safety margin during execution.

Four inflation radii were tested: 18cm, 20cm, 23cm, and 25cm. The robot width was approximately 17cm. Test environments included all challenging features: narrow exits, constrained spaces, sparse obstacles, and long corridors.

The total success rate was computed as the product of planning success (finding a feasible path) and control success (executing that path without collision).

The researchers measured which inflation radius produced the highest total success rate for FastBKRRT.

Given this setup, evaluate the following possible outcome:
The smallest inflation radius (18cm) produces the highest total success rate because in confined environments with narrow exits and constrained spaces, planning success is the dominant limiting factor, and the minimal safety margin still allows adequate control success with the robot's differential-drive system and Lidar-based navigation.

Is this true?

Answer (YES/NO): NO